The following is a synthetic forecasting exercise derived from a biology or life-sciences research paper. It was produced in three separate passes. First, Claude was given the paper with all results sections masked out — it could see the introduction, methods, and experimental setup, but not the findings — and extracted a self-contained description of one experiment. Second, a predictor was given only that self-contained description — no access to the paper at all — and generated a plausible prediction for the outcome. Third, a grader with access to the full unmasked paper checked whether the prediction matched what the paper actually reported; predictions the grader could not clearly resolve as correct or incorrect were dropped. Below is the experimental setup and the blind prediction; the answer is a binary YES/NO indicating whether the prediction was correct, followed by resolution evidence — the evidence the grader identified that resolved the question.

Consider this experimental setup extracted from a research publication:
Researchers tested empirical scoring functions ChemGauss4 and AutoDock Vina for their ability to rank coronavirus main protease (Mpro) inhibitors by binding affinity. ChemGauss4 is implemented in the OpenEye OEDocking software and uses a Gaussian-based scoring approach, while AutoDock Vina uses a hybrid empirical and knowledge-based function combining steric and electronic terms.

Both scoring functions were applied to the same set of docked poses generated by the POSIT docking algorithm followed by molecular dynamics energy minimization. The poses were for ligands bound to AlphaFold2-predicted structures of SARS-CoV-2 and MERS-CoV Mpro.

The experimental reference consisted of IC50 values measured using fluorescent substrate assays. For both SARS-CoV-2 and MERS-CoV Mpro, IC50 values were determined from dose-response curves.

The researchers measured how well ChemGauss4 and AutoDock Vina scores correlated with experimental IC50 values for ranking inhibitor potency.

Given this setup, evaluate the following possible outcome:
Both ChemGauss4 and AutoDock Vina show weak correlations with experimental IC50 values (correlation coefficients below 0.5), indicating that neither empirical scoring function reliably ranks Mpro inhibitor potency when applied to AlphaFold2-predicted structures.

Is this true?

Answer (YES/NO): NO